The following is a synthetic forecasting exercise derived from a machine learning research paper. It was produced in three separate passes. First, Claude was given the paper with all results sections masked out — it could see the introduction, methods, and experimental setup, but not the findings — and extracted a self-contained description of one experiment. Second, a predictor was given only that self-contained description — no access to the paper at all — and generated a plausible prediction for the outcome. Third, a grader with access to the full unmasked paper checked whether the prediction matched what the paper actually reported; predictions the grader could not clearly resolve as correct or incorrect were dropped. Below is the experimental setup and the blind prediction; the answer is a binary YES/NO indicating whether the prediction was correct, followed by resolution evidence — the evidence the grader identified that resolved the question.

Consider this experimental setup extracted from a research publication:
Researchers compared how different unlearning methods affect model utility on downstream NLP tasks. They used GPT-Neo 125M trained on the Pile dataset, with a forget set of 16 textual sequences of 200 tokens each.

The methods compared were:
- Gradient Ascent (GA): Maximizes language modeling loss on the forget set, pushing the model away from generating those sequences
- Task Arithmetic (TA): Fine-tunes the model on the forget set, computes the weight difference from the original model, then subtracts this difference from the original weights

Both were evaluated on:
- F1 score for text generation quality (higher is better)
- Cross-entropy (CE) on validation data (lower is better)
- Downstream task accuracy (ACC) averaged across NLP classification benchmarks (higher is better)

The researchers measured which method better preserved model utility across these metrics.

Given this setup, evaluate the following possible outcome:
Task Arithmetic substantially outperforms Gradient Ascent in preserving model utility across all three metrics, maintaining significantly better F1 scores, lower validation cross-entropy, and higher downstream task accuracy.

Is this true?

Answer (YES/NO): NO